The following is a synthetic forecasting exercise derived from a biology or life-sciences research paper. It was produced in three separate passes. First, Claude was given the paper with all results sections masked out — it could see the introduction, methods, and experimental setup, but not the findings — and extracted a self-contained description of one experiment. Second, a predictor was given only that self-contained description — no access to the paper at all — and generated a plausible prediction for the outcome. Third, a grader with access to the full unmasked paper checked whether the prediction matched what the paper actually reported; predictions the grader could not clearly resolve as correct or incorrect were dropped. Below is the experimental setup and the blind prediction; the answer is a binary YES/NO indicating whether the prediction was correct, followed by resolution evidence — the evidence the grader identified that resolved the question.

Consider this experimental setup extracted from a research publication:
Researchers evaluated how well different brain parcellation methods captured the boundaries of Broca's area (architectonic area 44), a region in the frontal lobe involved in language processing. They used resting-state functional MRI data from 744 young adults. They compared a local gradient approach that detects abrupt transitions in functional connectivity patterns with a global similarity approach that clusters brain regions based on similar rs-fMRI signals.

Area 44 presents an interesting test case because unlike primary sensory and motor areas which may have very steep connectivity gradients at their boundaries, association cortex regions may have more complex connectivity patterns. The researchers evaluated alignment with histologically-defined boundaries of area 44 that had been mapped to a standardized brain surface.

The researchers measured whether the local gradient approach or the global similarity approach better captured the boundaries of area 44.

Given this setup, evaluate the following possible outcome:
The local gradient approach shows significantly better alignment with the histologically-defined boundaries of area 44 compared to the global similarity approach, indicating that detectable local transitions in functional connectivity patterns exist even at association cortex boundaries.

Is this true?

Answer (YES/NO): YES